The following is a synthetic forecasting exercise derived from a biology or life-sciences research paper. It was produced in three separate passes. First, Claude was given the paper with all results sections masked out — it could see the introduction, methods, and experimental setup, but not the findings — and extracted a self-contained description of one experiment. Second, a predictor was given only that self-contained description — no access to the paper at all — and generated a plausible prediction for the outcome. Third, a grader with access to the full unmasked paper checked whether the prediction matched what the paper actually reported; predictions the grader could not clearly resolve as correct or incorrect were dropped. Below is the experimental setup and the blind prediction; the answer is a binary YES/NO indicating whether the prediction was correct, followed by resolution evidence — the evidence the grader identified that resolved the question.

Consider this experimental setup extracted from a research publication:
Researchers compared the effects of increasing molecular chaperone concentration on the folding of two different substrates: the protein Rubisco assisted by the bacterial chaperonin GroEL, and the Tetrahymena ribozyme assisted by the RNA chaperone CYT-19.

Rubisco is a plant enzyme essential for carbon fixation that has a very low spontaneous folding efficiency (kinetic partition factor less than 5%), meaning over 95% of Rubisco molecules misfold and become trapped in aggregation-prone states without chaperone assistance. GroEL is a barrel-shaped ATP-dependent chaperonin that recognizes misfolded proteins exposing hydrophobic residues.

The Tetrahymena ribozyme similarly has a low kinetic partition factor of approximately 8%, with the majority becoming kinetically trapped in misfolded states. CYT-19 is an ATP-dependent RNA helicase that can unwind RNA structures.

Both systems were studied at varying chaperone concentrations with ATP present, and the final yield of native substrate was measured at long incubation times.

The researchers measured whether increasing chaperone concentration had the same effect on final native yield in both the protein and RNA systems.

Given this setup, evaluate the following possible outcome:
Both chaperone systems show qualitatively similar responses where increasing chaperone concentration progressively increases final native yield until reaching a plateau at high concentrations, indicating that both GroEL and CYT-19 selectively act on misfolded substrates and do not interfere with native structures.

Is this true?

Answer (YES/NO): NO